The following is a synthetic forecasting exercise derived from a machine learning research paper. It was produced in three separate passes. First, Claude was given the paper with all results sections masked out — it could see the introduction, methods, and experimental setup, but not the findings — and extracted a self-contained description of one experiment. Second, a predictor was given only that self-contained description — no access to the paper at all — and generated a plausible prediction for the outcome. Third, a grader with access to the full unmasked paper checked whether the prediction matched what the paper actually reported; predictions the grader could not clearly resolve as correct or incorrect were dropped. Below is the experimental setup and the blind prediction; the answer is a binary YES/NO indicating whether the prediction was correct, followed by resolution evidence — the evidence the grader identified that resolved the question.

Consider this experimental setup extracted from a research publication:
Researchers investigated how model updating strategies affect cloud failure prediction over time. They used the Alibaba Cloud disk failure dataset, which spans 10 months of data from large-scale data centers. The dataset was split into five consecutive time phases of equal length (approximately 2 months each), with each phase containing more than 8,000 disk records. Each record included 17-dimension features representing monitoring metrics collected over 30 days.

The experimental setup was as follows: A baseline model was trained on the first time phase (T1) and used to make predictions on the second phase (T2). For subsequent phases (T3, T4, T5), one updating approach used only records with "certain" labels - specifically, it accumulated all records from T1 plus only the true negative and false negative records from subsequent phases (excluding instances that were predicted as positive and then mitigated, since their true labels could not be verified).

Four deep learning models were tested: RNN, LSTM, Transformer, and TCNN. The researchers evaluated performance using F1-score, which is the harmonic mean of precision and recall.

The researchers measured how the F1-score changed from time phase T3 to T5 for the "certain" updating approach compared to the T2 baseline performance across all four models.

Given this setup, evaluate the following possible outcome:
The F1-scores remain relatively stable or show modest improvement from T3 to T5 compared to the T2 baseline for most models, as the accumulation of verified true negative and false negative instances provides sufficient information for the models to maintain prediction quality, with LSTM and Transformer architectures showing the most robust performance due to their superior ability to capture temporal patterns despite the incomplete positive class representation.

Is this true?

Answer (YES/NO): NO